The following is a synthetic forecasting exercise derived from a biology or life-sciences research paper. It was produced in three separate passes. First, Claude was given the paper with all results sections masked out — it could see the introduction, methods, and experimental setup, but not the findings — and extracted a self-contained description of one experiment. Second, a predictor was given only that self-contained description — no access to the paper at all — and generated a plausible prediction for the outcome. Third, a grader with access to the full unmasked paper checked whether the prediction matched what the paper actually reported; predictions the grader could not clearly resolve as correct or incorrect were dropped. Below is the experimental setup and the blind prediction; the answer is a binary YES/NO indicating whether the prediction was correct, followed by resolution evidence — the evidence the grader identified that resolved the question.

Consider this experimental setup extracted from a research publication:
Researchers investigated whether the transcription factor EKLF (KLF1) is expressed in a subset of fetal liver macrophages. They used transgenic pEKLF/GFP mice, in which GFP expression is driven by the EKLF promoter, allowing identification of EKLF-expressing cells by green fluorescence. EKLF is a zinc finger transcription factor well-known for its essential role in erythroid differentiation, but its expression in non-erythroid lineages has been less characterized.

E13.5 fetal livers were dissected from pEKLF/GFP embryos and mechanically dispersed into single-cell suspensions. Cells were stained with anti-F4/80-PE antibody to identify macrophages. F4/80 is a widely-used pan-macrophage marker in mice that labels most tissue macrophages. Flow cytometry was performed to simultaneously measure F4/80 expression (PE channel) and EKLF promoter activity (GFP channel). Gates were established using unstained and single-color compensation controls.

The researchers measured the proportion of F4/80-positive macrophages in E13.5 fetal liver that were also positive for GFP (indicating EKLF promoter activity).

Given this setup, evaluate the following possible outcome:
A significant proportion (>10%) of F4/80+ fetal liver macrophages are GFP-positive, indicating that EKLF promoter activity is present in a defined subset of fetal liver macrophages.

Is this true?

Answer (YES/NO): YES